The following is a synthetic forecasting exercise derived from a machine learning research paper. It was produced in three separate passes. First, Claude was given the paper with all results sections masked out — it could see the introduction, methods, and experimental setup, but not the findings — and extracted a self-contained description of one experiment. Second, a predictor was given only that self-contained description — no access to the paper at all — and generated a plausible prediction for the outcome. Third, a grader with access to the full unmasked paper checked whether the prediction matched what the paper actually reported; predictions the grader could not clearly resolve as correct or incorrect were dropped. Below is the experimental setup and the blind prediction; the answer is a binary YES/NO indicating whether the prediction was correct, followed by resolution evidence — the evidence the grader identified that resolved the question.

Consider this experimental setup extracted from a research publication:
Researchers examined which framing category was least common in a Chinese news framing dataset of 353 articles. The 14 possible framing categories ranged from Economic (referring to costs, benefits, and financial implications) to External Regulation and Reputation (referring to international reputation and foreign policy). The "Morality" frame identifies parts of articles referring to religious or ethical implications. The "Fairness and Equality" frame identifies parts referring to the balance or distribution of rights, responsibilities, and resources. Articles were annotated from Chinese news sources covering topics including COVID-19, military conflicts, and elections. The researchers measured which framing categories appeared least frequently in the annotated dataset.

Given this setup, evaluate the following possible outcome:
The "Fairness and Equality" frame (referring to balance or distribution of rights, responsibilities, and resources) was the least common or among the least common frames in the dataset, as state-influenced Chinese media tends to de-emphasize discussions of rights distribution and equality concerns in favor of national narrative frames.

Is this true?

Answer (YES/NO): YES